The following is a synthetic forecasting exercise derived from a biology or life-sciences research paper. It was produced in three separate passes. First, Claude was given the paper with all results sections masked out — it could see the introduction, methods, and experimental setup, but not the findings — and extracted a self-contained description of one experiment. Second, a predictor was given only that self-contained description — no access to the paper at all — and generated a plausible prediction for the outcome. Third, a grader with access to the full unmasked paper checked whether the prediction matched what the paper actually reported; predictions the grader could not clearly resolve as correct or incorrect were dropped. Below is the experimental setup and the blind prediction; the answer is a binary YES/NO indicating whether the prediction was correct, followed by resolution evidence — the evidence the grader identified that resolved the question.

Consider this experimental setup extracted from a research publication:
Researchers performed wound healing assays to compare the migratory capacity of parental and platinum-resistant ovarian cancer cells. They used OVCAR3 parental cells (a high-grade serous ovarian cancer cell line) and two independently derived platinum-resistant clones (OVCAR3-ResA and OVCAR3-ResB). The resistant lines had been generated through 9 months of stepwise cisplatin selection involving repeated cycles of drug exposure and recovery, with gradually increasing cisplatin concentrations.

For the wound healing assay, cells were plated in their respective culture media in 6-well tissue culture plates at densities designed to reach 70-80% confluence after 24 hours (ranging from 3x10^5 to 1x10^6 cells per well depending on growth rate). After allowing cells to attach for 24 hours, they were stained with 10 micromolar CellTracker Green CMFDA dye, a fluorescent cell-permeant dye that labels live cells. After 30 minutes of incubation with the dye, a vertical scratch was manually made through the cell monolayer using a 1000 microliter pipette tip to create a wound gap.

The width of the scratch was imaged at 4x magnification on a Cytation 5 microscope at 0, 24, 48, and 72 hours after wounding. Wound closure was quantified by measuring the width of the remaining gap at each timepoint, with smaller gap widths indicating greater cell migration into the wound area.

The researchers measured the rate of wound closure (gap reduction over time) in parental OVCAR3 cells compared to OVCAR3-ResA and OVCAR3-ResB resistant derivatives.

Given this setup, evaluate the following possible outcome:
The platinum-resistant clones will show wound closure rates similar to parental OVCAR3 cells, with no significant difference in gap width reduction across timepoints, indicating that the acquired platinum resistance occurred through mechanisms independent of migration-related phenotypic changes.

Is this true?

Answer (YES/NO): NO